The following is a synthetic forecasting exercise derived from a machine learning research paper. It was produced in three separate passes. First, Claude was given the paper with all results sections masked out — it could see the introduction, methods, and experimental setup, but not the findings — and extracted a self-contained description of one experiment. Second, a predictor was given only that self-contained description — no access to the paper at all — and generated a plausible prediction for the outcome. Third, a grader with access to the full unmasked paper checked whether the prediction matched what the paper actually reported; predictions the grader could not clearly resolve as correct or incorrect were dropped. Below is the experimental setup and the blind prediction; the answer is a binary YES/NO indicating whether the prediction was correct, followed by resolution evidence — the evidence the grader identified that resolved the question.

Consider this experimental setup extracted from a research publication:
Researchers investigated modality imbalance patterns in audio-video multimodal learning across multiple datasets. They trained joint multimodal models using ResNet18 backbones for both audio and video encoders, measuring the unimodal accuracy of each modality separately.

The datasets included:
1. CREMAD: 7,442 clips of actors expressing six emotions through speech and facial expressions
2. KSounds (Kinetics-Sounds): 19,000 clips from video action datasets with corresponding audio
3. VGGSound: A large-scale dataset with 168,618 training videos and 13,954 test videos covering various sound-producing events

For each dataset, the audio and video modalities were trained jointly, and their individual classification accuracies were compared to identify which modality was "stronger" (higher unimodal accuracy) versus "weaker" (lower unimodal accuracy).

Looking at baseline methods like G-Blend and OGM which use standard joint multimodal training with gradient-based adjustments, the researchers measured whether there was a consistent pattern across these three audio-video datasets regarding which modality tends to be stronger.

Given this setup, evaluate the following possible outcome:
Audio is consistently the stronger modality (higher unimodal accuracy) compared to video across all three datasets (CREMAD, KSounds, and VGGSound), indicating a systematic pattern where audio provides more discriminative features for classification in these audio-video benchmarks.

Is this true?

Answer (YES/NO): YES